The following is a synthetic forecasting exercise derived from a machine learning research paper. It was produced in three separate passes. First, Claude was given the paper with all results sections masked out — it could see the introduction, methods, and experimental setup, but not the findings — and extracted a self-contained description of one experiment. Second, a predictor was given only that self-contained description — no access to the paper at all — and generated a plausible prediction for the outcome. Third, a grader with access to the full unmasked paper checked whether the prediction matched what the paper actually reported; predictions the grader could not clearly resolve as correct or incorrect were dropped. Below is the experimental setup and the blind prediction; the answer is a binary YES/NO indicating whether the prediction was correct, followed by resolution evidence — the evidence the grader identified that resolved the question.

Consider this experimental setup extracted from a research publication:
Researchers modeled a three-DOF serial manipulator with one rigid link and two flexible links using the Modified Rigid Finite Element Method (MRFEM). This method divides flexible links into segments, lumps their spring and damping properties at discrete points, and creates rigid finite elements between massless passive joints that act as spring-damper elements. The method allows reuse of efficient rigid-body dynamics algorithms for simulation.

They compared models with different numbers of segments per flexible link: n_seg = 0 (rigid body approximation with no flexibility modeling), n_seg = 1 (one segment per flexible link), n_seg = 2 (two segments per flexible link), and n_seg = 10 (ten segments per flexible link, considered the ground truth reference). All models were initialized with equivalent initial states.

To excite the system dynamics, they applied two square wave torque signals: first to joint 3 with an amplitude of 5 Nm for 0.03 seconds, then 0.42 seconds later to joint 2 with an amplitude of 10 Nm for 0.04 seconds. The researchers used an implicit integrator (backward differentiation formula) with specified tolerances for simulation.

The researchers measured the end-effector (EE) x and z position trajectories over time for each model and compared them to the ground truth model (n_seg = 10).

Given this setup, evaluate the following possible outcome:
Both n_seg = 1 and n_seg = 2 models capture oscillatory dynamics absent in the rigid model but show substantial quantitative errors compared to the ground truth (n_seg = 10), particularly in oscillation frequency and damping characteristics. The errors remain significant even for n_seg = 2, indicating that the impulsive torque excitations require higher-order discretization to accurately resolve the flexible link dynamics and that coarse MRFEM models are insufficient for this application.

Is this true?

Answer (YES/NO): NO